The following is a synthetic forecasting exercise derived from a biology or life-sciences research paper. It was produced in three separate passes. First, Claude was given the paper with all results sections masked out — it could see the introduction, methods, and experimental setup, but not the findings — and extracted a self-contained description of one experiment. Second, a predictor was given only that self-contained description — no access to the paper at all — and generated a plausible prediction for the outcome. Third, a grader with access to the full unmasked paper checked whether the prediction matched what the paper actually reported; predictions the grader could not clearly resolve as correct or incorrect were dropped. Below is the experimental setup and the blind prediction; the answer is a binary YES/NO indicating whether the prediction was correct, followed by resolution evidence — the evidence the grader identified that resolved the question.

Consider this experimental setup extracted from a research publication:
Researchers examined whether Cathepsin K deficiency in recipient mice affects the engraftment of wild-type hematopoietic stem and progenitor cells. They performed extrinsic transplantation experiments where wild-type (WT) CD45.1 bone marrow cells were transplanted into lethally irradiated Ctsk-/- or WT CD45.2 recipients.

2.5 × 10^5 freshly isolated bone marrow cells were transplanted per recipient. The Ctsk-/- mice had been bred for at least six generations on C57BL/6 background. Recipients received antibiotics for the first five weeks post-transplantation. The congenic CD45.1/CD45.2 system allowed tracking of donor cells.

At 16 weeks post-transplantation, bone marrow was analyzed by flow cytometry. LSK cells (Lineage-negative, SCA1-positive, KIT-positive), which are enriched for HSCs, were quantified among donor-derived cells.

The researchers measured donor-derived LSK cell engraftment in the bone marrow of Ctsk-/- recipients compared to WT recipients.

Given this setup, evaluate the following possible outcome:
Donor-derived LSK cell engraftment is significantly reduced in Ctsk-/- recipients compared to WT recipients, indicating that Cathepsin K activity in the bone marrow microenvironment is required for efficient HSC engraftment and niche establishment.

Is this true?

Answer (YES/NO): NO